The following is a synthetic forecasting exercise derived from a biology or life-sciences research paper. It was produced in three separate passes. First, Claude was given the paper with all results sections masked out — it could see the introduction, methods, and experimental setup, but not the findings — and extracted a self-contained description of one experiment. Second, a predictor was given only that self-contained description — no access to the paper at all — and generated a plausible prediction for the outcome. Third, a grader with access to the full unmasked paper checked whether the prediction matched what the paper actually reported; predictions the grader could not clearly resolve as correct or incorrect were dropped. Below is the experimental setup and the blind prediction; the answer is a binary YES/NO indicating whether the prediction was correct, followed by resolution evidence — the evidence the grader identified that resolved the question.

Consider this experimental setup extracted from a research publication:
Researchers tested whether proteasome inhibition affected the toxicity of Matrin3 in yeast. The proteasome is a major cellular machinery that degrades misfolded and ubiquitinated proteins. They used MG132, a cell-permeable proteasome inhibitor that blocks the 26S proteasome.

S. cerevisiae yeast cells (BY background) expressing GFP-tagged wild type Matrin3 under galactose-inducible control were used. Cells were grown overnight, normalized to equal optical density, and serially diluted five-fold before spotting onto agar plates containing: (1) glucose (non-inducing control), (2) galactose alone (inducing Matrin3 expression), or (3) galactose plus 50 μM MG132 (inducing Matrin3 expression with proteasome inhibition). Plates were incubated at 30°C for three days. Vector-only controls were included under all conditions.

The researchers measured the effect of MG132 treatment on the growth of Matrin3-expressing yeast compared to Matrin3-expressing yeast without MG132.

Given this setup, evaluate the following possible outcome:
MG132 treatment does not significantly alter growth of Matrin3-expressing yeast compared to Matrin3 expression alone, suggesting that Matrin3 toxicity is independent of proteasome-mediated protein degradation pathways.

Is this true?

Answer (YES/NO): NO